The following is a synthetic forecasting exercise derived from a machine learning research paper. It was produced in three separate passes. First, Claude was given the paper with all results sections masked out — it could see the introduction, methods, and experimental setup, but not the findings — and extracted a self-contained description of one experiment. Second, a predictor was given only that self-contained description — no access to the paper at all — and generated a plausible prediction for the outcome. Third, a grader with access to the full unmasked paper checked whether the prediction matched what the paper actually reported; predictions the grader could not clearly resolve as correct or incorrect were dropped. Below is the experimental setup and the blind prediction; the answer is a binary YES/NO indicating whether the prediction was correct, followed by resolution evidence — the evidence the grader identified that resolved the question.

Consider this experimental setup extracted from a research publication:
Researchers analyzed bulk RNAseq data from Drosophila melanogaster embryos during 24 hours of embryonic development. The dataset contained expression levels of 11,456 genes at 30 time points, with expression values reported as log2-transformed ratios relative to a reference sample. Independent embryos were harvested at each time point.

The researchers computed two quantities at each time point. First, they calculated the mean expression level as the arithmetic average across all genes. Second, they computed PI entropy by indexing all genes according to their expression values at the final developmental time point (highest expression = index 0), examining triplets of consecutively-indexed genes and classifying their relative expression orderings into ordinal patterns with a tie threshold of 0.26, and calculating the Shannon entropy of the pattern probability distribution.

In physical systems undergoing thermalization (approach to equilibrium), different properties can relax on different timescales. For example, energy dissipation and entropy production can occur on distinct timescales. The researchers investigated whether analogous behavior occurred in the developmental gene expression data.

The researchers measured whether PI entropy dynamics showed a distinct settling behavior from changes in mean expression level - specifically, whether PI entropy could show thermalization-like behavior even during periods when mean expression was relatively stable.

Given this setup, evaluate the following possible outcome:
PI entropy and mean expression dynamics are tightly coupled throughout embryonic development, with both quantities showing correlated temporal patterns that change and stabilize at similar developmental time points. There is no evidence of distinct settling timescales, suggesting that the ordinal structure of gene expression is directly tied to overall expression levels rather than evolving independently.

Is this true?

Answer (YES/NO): NO